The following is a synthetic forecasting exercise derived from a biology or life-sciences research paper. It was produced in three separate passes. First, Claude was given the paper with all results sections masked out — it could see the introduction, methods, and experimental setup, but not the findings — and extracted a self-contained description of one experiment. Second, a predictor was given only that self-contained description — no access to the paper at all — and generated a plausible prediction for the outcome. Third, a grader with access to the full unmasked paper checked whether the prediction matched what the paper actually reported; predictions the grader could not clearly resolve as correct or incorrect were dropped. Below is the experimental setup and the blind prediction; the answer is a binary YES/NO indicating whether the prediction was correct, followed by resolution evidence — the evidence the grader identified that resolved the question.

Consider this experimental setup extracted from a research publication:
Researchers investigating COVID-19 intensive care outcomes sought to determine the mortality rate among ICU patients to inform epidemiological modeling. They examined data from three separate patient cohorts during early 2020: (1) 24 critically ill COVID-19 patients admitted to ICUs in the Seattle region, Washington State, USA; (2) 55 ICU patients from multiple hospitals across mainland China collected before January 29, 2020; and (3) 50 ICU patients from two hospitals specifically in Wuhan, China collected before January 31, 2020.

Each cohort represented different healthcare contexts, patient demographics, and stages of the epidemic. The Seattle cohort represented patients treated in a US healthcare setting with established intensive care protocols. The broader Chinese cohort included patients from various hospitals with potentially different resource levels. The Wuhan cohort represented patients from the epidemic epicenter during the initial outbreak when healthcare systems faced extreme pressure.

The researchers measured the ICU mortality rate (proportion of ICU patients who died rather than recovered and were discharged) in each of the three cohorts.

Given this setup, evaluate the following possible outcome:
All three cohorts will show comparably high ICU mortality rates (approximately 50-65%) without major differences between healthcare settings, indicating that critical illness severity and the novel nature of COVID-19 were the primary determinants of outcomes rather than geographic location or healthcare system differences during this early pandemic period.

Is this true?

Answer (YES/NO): NO